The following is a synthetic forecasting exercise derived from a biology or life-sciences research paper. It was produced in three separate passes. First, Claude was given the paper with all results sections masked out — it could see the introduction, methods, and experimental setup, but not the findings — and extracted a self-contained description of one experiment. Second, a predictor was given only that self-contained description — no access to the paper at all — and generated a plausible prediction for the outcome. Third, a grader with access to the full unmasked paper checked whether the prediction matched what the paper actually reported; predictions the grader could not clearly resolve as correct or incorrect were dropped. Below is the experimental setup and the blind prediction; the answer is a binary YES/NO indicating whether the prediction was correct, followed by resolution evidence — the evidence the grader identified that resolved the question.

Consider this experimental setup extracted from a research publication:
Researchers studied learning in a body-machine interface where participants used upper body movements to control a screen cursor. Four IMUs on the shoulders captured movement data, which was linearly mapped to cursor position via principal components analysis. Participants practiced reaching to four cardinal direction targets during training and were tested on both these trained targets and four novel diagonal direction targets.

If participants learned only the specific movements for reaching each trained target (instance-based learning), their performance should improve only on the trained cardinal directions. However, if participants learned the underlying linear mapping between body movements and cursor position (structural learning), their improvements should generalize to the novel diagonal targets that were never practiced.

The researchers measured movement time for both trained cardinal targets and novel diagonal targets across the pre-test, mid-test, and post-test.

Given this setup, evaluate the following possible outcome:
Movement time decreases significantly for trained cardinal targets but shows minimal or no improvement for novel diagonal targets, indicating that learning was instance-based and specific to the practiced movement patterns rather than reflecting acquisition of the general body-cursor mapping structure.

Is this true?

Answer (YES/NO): NO